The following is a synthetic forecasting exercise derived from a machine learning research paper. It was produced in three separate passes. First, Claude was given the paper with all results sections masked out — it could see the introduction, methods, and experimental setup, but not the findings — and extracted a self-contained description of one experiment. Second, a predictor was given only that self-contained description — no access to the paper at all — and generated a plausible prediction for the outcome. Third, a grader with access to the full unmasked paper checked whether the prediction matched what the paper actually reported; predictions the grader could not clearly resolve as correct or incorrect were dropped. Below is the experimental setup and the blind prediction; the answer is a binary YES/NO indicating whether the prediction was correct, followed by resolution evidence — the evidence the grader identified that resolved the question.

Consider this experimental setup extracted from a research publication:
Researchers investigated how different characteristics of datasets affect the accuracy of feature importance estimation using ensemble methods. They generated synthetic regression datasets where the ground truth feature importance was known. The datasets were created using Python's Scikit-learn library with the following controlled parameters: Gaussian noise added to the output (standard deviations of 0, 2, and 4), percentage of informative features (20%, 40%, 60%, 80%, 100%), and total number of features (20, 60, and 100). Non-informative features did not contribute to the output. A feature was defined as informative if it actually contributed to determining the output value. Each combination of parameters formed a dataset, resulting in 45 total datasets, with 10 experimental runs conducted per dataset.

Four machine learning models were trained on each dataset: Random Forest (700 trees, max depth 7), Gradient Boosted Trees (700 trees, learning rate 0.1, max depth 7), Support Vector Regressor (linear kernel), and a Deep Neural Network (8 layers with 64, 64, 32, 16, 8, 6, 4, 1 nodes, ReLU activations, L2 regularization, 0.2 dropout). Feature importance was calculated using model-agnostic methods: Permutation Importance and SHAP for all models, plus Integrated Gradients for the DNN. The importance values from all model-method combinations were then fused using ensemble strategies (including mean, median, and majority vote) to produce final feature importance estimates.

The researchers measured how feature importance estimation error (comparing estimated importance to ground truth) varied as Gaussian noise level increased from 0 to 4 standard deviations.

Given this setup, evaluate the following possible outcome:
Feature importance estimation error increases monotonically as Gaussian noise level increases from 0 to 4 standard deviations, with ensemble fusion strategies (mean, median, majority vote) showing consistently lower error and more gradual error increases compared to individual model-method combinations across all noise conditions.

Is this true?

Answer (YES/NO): NO